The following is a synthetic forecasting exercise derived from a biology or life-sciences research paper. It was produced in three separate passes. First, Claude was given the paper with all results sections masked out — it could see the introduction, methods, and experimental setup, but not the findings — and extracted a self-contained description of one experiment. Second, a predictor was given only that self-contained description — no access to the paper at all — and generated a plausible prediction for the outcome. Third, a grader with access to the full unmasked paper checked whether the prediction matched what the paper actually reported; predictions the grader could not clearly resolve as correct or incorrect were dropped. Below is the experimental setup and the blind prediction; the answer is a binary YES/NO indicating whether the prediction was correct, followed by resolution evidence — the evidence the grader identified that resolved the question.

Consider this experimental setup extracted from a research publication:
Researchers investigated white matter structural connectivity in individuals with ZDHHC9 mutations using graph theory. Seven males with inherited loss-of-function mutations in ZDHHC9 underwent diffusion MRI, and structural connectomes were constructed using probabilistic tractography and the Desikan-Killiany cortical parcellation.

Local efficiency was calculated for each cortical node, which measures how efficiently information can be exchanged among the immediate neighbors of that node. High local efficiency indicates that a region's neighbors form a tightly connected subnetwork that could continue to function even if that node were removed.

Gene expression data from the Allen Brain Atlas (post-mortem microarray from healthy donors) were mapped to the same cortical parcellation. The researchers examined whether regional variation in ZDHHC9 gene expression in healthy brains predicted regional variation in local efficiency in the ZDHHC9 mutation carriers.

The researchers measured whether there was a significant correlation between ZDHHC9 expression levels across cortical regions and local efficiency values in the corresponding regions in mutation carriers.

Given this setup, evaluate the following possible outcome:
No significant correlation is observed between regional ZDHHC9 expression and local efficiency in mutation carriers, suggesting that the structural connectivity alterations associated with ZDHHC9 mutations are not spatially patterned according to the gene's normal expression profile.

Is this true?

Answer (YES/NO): NO